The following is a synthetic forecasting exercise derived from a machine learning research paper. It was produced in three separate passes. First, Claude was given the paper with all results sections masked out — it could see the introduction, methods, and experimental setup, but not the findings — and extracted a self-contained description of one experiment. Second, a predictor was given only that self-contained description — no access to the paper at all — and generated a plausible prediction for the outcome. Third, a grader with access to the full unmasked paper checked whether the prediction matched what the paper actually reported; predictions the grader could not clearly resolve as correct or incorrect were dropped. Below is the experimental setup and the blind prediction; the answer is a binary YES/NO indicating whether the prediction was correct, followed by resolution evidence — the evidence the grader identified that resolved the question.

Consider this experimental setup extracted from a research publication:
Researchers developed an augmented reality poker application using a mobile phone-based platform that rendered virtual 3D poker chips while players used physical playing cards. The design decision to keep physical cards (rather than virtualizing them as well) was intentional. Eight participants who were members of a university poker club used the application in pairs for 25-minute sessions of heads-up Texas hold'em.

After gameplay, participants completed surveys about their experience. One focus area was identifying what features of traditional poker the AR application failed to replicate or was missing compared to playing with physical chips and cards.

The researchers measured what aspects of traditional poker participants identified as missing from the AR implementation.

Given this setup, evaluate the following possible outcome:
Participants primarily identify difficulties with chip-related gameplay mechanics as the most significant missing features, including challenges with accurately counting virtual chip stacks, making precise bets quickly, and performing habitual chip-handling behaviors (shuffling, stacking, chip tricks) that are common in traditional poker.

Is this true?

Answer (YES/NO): NO